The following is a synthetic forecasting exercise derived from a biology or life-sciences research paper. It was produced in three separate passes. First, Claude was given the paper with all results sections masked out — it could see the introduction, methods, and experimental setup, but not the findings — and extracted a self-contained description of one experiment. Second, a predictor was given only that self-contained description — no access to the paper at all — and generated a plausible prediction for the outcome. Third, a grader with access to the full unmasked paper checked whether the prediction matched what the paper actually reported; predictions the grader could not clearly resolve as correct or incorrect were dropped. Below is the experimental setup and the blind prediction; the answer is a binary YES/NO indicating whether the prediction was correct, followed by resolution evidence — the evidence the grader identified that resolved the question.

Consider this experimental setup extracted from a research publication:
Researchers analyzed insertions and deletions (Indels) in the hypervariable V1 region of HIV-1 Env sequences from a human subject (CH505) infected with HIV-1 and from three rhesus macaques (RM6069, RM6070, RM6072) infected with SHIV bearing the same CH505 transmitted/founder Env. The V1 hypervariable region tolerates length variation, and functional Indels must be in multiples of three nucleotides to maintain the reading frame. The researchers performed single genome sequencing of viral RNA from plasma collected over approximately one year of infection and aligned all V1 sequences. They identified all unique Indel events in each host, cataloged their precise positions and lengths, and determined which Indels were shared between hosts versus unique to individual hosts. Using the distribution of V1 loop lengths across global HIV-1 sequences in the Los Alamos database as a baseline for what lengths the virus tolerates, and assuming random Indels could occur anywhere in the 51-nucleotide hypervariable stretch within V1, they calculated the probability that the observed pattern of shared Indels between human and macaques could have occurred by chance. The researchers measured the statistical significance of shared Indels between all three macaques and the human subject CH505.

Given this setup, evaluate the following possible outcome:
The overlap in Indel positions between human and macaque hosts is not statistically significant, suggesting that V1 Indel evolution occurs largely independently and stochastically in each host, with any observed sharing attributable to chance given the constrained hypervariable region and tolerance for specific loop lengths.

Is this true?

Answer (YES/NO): NO